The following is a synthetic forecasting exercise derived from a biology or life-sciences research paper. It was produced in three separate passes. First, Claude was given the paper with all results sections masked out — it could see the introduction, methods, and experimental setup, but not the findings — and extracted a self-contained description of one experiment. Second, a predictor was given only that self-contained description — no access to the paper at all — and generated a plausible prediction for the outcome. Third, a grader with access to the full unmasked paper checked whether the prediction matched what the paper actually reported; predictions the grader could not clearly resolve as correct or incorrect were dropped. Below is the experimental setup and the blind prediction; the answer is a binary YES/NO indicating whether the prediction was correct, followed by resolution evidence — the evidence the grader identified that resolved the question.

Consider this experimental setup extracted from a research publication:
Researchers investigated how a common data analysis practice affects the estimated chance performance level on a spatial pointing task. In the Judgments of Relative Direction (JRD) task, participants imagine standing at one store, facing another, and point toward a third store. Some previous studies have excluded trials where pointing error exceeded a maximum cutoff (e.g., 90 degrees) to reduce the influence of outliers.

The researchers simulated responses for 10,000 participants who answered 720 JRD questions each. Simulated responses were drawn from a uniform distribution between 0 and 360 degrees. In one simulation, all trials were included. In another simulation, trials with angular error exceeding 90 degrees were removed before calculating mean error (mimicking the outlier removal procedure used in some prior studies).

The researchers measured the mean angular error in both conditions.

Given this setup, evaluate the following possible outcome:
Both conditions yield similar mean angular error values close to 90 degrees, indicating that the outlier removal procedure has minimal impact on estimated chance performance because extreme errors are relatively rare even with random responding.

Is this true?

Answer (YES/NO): NO